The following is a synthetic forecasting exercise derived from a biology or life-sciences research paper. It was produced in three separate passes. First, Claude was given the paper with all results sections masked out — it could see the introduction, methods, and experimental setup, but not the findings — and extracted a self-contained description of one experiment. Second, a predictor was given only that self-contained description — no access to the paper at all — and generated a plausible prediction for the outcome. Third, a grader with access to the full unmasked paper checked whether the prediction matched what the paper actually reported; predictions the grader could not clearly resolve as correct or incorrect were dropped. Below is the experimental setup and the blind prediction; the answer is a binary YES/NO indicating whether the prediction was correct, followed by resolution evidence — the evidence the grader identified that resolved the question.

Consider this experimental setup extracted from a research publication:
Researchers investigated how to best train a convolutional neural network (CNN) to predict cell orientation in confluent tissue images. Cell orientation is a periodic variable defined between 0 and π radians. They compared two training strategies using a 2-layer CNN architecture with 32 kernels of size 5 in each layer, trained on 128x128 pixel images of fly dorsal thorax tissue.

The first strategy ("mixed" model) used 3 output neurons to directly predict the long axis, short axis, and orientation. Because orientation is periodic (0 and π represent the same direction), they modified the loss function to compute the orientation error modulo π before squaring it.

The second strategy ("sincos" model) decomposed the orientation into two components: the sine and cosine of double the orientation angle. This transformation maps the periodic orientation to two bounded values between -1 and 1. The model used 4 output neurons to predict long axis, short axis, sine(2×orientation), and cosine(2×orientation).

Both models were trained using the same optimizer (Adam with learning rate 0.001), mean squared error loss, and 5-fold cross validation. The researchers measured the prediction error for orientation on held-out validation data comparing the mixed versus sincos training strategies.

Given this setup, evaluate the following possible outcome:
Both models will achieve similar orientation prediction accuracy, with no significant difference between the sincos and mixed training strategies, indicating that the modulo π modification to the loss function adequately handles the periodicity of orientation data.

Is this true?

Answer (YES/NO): NO